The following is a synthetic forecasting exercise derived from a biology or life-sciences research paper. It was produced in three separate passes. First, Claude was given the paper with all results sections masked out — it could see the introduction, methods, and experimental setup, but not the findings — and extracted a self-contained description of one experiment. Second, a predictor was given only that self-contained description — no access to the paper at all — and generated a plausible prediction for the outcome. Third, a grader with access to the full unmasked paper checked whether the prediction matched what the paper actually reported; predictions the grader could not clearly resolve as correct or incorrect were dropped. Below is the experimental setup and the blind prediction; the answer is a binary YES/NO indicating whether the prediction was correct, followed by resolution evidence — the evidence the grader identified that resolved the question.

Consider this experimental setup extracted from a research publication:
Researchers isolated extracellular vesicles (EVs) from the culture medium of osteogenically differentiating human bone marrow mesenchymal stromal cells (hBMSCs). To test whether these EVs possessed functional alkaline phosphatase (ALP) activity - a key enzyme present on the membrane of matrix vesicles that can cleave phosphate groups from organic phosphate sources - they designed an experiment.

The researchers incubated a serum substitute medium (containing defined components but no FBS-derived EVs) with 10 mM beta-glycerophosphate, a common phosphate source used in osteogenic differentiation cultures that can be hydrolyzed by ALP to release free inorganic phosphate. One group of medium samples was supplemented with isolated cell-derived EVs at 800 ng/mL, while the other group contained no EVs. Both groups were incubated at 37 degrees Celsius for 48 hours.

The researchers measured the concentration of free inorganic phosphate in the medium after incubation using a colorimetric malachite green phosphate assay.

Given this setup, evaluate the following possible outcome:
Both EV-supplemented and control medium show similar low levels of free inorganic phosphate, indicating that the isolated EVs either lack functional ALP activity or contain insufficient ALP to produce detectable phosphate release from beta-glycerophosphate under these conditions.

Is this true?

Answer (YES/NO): NO